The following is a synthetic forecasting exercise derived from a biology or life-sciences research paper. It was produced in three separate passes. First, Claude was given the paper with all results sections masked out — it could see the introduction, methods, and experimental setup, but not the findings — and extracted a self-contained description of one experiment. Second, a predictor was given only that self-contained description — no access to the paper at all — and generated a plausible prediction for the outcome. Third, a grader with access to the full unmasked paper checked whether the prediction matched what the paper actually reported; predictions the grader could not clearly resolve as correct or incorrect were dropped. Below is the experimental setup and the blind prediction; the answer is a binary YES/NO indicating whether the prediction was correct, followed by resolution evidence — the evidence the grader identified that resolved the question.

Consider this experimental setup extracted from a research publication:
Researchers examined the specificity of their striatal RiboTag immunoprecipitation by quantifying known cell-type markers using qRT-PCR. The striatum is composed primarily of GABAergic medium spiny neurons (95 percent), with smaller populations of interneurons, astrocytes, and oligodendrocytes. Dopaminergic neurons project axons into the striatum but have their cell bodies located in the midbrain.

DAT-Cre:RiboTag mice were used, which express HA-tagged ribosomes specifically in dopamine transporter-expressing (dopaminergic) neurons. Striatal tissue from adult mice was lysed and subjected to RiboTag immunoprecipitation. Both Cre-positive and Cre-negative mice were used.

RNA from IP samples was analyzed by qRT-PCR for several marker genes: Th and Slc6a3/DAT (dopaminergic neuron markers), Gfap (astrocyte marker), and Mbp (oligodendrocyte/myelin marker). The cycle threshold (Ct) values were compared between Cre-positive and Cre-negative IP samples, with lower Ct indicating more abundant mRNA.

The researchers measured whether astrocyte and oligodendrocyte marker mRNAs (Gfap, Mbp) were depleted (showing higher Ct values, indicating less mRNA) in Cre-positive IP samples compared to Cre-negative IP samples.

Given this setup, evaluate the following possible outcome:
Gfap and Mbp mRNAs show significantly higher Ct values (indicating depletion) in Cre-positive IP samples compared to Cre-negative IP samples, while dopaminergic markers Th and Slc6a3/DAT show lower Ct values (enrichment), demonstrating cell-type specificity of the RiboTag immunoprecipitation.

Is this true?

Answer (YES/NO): NO